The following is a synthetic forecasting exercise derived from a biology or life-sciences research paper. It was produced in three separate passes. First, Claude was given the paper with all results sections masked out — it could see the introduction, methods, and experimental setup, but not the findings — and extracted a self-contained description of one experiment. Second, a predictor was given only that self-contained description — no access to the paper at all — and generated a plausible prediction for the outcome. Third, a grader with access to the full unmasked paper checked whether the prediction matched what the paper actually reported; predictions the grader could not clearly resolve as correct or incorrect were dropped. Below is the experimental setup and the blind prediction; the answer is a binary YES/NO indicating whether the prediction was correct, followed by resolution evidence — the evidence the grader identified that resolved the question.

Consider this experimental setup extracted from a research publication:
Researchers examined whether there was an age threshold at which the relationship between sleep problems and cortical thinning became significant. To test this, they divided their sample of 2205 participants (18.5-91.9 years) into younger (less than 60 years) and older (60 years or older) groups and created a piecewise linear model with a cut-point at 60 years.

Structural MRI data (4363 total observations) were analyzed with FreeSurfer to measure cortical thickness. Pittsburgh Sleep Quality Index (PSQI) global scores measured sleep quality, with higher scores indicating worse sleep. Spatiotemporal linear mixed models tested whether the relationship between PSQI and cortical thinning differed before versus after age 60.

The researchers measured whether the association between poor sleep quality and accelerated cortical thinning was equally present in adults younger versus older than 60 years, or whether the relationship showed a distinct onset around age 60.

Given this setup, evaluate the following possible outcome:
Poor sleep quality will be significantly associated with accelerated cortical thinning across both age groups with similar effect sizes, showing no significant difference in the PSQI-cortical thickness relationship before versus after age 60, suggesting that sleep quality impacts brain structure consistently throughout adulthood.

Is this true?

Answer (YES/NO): NO